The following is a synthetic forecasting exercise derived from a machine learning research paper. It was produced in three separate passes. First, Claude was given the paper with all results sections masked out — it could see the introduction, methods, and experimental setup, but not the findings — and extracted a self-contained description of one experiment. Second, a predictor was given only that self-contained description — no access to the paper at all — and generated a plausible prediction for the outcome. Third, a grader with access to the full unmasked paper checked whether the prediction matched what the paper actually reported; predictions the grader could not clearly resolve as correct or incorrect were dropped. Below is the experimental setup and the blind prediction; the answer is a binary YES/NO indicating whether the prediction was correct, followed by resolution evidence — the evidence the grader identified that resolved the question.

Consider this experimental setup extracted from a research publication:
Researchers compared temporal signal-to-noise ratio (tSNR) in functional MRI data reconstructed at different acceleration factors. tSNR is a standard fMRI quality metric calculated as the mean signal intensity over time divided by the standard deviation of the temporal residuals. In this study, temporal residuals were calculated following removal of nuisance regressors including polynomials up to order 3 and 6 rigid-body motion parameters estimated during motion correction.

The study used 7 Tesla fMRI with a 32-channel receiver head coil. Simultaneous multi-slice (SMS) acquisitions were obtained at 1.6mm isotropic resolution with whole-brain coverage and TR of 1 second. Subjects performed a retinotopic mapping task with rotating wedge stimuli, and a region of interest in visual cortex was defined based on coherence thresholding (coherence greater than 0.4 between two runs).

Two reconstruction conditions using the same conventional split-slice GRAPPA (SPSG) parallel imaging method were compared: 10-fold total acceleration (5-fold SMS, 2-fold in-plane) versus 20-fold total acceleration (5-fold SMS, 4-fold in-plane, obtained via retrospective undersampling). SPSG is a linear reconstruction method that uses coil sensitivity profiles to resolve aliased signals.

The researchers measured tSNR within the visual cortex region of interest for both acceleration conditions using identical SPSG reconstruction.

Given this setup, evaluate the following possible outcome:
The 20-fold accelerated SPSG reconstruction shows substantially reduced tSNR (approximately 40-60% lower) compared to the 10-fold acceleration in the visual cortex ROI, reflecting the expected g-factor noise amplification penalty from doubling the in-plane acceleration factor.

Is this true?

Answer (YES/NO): YES